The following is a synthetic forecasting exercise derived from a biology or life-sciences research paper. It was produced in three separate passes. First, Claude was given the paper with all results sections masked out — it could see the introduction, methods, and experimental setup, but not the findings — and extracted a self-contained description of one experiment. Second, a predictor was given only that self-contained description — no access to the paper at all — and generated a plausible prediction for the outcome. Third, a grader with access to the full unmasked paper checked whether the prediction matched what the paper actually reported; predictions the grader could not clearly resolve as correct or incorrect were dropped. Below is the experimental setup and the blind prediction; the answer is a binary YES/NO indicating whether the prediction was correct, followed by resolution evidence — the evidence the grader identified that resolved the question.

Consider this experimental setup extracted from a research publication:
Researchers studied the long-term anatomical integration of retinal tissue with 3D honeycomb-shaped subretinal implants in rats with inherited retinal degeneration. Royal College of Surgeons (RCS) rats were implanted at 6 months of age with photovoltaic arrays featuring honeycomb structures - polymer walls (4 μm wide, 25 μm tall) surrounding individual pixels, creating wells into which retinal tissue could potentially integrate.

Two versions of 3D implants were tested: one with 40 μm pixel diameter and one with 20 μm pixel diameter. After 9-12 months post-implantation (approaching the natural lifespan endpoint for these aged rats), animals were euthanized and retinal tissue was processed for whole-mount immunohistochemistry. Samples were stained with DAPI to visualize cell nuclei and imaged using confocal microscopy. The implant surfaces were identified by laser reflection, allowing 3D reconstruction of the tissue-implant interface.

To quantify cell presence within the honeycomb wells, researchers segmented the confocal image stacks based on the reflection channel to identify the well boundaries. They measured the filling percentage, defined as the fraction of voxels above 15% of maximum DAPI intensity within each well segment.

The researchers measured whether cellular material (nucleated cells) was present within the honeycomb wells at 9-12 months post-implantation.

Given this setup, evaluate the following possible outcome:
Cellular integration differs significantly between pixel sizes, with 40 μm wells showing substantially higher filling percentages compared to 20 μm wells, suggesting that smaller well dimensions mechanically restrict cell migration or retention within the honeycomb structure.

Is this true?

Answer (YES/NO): YES